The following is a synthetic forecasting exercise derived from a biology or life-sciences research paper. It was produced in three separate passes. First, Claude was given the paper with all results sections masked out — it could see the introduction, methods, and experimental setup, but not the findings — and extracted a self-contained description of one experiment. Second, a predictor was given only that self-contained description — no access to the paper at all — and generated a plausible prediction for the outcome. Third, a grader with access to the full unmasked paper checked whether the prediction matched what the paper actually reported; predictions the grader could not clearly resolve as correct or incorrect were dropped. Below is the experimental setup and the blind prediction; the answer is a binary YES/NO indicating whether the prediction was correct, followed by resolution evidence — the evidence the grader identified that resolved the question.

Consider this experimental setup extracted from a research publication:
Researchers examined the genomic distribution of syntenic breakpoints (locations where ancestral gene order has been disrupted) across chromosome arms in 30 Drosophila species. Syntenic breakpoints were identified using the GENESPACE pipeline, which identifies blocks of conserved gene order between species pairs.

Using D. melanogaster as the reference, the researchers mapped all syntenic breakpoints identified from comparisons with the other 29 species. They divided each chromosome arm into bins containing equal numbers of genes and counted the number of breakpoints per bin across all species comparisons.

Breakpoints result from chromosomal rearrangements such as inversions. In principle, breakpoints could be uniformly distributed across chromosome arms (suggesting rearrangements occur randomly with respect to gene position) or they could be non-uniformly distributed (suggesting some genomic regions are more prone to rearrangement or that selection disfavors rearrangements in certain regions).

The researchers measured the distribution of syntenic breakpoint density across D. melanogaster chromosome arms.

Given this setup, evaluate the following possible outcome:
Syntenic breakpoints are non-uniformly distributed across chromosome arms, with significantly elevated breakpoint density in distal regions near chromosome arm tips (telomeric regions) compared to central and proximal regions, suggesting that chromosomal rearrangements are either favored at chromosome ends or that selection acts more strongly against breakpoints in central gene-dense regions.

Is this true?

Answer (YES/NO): NO